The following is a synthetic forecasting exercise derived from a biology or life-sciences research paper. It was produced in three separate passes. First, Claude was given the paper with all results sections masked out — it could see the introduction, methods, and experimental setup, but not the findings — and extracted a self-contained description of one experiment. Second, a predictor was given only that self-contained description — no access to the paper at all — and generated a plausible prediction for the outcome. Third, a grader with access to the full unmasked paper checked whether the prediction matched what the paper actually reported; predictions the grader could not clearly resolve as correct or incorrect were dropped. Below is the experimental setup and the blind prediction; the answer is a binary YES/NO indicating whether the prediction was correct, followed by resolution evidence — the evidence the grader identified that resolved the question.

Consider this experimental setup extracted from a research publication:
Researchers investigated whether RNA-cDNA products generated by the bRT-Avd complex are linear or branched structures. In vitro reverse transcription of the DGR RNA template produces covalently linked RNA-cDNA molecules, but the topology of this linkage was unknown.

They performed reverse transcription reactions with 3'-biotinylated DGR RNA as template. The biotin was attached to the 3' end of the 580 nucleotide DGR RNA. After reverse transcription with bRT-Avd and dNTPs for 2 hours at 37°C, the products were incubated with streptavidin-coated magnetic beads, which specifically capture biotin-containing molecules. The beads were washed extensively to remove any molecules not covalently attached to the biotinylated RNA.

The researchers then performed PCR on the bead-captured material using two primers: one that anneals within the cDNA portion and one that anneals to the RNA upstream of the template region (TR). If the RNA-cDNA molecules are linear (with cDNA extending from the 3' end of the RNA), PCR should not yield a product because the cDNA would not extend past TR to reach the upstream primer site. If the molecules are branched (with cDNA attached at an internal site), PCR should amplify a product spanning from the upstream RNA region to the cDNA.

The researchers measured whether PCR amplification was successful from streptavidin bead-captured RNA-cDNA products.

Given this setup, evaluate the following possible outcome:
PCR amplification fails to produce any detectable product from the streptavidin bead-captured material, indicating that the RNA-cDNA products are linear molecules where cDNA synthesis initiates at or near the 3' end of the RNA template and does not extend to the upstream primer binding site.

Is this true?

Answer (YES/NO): NO